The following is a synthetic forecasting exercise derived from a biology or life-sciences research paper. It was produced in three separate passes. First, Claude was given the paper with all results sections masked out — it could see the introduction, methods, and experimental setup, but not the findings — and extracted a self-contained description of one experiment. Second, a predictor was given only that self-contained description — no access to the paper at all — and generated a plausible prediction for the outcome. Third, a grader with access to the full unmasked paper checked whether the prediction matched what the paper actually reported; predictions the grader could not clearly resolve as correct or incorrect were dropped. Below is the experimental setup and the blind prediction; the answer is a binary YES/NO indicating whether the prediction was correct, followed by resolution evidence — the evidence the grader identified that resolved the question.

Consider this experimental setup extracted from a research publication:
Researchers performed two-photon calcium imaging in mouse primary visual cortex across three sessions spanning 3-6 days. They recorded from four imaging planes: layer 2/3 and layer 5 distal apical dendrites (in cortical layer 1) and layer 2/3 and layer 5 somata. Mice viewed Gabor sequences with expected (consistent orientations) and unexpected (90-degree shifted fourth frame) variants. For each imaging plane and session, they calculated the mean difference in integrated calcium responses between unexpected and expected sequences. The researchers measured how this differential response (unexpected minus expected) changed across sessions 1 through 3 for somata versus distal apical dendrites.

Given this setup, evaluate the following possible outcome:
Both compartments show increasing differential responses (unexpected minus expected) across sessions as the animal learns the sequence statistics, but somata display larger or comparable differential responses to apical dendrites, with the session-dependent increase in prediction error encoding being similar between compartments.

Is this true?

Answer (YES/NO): NO